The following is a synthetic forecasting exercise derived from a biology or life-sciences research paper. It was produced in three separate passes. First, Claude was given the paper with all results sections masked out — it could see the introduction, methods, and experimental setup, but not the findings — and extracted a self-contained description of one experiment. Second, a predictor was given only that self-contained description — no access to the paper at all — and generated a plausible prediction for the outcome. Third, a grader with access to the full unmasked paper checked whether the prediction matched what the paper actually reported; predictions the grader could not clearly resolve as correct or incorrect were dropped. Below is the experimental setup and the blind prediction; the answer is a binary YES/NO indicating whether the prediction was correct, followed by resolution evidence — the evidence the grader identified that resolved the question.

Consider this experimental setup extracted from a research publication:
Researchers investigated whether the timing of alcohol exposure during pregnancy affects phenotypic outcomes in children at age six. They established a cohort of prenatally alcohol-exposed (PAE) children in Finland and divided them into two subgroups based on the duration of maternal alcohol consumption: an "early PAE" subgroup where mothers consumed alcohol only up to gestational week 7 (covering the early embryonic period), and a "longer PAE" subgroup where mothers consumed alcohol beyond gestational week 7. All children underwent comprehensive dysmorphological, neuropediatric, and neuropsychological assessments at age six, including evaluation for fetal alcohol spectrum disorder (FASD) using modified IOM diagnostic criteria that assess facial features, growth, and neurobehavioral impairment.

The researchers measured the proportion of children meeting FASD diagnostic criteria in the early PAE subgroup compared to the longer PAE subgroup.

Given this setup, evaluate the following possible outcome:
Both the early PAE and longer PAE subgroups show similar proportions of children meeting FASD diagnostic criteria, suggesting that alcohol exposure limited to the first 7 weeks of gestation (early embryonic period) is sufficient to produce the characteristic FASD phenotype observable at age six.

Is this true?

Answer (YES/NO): YES